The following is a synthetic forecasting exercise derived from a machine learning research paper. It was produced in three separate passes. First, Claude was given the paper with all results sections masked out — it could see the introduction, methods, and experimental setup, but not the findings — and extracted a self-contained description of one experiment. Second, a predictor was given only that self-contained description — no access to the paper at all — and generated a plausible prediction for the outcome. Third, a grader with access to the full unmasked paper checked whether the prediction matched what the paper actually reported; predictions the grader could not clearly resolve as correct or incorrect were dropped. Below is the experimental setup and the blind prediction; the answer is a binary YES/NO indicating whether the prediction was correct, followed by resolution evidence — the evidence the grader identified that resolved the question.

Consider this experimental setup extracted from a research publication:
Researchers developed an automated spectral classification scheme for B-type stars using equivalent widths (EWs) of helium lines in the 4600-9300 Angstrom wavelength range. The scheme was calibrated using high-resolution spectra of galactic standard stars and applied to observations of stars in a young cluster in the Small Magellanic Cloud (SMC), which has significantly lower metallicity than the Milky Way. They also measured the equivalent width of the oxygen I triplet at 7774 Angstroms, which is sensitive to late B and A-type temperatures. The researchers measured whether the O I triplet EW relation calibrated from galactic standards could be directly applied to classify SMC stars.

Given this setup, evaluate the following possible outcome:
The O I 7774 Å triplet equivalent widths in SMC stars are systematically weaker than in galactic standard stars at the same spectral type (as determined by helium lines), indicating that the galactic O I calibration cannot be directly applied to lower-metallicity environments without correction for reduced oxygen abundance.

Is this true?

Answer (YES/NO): YES